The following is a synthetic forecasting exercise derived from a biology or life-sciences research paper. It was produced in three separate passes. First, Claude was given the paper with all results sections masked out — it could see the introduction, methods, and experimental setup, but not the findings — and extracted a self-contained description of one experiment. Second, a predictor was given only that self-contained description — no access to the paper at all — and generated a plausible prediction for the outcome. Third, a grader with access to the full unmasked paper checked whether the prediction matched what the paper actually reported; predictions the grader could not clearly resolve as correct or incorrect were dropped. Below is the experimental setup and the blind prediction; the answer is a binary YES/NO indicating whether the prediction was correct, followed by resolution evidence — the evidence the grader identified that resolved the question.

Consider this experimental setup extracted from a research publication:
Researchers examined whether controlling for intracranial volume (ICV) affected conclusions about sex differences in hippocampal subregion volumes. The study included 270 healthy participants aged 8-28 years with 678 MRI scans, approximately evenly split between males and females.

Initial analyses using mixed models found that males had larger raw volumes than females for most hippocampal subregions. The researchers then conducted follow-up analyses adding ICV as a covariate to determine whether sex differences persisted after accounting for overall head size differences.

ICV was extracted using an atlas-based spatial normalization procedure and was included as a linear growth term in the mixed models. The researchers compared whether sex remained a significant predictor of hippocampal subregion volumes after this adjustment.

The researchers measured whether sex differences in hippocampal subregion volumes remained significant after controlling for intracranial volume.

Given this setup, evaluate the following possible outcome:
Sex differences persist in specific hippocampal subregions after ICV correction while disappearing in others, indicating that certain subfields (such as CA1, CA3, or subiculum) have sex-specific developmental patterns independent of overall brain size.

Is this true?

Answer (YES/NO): NO